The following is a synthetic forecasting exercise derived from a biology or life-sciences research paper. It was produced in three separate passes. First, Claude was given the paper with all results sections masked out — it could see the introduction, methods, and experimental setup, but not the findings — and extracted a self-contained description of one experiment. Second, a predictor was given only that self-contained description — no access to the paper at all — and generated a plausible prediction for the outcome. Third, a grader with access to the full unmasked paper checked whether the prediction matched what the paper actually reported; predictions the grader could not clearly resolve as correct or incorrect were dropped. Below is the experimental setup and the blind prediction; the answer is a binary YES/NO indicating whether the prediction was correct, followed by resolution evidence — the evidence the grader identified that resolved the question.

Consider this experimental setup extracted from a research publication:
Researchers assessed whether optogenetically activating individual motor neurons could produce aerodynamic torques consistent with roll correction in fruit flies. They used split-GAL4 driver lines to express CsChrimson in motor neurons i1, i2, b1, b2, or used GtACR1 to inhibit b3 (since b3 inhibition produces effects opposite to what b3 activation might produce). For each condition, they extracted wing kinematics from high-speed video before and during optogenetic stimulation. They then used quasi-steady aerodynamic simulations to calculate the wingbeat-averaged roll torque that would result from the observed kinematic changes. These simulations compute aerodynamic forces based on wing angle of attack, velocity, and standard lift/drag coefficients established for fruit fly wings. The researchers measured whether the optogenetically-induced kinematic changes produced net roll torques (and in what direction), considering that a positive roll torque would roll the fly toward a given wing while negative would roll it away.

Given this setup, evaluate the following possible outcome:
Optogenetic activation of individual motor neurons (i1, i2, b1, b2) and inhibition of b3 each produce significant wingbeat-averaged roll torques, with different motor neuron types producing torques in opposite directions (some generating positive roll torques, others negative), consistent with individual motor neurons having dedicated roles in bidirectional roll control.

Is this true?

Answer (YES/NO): NO